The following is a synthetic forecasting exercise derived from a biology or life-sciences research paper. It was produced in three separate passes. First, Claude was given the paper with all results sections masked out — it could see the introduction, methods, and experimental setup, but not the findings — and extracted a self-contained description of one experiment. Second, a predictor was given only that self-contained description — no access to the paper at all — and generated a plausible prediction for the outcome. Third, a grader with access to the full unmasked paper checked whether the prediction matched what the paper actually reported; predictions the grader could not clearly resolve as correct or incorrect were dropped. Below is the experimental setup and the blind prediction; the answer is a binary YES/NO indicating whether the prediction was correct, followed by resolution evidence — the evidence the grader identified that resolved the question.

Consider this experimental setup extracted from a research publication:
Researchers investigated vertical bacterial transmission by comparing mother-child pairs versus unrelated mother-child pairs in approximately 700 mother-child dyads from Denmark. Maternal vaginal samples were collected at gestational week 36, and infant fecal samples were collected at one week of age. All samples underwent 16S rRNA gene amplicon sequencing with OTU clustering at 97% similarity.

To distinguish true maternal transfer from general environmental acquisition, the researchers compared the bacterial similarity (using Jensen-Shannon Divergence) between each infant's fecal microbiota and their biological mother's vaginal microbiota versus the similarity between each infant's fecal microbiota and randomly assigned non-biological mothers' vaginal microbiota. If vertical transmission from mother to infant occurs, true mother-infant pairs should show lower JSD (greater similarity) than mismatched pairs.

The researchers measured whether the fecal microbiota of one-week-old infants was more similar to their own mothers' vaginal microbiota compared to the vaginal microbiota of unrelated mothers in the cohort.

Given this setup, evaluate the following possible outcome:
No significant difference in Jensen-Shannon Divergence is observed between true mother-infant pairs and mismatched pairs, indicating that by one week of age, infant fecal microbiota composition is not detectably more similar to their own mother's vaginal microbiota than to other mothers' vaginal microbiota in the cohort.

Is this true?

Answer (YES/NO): NO